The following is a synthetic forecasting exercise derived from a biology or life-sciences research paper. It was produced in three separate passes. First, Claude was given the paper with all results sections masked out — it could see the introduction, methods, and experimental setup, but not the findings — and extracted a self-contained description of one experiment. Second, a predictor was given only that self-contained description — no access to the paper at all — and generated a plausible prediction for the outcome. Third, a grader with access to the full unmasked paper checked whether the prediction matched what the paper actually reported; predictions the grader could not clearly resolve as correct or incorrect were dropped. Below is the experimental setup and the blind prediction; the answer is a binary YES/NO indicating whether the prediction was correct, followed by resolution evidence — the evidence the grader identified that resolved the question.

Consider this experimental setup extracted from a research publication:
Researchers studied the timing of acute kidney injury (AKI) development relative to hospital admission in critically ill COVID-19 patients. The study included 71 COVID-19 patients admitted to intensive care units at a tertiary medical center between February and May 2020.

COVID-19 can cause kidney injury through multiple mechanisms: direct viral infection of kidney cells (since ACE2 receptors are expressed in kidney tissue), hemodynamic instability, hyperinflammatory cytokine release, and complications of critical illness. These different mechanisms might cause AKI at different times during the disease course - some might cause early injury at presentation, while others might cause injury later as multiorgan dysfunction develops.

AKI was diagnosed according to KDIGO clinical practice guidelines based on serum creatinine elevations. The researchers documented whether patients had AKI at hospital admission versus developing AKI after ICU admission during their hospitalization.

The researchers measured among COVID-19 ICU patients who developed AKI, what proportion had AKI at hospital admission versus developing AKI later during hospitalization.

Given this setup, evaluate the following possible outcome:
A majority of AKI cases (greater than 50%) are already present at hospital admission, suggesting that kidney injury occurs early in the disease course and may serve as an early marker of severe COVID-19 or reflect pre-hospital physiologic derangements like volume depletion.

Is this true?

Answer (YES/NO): NO